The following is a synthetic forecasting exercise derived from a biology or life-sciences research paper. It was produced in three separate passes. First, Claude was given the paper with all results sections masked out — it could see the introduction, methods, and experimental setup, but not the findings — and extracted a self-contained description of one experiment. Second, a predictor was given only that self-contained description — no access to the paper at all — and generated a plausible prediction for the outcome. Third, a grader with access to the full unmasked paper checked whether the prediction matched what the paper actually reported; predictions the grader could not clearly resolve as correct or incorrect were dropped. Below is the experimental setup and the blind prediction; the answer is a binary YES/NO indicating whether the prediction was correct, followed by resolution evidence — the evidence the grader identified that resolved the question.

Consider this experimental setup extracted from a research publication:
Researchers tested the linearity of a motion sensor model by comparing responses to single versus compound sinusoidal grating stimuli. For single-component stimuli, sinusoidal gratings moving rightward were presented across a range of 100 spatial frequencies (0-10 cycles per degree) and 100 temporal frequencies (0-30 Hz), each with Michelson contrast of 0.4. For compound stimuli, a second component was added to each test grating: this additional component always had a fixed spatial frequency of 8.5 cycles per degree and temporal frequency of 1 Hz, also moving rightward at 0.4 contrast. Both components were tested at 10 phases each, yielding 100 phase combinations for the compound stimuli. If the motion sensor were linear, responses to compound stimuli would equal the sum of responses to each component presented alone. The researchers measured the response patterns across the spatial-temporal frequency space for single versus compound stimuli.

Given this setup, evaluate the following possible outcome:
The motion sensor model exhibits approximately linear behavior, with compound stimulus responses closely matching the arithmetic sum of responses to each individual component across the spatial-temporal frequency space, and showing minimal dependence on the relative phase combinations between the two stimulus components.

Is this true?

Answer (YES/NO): NO